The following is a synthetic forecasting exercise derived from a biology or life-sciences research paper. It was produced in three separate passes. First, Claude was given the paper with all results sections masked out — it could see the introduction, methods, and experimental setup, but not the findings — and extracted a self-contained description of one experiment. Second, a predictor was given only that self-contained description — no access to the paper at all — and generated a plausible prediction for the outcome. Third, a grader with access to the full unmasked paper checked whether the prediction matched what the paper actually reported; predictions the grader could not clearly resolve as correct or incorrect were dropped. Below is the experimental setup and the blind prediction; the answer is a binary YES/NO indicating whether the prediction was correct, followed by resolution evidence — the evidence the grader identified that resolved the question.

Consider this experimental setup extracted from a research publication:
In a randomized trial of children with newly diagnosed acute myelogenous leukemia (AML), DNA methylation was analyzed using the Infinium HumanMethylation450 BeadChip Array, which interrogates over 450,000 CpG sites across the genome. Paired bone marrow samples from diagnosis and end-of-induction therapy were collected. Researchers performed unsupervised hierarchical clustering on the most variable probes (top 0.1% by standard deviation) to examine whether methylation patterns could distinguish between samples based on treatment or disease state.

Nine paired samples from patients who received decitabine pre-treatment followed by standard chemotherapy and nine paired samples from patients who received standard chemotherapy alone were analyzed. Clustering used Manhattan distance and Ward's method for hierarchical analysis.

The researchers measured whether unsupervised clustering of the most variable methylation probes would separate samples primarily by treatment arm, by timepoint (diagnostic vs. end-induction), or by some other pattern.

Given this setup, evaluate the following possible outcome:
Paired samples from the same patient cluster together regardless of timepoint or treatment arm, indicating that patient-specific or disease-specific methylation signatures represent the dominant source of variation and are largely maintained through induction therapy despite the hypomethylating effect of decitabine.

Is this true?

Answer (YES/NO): NO